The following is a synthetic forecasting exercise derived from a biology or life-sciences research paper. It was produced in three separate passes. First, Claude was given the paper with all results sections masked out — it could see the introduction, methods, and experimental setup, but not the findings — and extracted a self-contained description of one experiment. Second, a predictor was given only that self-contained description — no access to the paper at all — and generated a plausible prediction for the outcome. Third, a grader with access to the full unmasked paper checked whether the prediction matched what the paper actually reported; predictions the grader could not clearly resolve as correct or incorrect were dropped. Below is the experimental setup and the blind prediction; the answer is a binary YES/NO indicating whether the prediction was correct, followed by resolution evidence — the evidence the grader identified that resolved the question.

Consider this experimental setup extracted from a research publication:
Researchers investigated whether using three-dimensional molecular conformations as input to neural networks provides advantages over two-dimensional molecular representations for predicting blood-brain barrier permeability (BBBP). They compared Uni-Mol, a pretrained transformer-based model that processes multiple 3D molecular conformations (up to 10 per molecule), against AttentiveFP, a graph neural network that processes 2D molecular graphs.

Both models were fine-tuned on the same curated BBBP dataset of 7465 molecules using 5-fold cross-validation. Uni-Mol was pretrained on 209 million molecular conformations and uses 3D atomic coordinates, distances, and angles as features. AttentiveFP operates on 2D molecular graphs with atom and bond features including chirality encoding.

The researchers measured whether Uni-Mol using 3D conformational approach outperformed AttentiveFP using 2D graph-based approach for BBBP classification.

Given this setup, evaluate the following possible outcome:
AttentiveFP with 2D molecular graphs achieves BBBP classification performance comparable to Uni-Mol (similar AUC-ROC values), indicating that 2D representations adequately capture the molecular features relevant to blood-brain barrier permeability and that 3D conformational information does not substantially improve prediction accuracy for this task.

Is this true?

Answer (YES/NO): YES